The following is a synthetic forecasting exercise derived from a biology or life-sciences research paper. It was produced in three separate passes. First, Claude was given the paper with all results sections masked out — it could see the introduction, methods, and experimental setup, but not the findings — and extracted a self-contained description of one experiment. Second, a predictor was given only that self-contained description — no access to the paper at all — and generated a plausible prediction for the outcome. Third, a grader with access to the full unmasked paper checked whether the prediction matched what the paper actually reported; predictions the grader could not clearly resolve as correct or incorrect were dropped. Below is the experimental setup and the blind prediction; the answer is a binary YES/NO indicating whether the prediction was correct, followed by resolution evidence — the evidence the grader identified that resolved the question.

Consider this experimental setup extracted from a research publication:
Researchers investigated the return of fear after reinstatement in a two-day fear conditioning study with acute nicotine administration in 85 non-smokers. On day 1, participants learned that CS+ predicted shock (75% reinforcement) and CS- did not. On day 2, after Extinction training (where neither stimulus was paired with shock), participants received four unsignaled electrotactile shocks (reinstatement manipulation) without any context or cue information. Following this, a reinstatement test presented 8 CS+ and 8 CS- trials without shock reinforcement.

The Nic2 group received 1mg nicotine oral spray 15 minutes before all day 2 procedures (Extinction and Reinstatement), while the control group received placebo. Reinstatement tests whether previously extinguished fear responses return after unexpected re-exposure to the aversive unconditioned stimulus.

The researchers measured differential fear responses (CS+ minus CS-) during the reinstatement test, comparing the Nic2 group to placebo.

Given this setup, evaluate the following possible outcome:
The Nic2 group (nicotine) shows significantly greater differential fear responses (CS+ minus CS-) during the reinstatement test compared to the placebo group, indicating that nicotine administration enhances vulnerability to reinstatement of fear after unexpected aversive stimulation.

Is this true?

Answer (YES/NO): NO